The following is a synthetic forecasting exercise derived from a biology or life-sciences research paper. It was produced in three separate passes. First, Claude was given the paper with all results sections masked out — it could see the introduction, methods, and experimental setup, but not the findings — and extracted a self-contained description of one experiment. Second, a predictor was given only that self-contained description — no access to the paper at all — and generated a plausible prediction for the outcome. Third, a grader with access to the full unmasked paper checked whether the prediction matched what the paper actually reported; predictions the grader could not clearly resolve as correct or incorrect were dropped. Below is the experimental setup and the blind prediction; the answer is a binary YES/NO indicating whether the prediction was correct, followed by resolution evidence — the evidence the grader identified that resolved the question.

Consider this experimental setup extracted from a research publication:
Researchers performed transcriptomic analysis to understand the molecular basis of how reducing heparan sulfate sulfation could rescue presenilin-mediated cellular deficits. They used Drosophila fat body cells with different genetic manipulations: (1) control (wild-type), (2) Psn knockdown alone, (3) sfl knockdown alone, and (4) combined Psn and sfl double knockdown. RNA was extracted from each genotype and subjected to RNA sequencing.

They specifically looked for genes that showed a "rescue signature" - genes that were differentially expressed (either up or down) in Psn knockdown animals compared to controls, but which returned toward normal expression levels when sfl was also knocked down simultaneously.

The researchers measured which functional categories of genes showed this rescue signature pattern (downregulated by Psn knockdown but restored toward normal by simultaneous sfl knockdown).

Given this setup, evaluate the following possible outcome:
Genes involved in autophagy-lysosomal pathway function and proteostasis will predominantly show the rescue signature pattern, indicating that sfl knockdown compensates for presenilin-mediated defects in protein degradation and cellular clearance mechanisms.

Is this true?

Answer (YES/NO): NO